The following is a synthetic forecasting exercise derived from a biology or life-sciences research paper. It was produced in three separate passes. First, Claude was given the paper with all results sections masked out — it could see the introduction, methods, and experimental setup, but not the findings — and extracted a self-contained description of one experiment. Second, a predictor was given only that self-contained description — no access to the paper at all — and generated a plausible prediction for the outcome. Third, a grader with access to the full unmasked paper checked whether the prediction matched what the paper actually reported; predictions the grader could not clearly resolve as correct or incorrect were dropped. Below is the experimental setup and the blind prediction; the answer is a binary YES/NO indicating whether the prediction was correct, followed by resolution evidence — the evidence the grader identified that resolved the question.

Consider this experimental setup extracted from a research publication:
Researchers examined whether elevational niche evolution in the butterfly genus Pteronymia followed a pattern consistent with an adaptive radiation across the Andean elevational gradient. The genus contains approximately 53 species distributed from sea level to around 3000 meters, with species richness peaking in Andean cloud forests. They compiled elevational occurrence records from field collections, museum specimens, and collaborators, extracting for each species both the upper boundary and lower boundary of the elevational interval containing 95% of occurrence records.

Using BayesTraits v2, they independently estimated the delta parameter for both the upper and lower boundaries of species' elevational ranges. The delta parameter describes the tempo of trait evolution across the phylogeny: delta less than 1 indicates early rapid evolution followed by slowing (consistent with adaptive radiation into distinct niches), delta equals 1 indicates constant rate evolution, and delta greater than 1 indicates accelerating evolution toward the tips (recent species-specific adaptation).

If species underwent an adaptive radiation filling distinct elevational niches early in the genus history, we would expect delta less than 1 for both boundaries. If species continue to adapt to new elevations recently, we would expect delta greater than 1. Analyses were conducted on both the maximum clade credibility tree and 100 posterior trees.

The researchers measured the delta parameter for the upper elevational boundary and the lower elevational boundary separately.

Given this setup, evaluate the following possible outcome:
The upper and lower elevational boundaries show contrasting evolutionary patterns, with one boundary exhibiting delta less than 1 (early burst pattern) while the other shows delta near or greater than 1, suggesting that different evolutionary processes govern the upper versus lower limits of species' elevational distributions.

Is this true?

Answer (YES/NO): NO